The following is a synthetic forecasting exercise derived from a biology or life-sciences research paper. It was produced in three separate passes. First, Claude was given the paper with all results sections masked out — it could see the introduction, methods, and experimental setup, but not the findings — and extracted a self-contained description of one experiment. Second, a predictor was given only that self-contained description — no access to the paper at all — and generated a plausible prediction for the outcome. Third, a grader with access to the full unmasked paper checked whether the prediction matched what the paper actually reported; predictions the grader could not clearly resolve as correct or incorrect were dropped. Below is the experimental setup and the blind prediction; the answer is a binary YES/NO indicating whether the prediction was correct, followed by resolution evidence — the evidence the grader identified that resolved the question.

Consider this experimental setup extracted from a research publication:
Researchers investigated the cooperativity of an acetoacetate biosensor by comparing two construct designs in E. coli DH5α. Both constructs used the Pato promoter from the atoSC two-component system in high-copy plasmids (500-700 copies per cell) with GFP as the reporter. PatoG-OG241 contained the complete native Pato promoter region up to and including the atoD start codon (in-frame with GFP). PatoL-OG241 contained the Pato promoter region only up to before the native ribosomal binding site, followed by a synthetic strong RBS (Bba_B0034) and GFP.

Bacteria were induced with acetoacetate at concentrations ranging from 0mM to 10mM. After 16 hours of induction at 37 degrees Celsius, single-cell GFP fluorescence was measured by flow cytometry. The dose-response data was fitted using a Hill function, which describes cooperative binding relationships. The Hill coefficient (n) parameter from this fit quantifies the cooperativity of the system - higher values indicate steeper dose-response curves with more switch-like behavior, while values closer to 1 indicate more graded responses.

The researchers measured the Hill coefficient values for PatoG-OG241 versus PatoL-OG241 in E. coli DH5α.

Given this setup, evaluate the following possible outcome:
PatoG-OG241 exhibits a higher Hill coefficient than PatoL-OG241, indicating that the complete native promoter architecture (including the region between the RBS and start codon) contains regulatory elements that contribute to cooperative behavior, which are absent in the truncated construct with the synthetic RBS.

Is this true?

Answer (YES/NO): YES